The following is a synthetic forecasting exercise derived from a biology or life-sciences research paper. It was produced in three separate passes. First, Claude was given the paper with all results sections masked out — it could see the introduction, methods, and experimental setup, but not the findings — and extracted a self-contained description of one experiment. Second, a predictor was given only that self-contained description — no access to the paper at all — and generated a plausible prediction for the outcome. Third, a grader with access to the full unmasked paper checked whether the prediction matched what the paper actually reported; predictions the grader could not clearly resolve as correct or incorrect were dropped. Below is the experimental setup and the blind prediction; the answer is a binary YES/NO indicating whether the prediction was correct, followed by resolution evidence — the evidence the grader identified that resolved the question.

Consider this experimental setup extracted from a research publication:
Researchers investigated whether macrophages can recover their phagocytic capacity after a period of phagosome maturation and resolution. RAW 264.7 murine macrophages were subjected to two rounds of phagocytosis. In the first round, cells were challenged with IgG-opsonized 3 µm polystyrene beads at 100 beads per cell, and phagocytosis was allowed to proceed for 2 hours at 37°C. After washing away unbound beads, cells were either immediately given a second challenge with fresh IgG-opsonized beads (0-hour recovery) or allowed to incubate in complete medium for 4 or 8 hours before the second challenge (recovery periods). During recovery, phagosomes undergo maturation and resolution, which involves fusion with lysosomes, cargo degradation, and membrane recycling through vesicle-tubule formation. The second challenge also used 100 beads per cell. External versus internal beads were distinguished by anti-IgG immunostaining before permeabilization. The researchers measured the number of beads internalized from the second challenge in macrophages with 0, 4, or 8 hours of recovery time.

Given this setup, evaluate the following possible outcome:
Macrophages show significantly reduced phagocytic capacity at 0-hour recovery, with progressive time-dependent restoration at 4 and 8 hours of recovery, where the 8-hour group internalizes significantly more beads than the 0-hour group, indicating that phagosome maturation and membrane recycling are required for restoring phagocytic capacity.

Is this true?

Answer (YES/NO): NO